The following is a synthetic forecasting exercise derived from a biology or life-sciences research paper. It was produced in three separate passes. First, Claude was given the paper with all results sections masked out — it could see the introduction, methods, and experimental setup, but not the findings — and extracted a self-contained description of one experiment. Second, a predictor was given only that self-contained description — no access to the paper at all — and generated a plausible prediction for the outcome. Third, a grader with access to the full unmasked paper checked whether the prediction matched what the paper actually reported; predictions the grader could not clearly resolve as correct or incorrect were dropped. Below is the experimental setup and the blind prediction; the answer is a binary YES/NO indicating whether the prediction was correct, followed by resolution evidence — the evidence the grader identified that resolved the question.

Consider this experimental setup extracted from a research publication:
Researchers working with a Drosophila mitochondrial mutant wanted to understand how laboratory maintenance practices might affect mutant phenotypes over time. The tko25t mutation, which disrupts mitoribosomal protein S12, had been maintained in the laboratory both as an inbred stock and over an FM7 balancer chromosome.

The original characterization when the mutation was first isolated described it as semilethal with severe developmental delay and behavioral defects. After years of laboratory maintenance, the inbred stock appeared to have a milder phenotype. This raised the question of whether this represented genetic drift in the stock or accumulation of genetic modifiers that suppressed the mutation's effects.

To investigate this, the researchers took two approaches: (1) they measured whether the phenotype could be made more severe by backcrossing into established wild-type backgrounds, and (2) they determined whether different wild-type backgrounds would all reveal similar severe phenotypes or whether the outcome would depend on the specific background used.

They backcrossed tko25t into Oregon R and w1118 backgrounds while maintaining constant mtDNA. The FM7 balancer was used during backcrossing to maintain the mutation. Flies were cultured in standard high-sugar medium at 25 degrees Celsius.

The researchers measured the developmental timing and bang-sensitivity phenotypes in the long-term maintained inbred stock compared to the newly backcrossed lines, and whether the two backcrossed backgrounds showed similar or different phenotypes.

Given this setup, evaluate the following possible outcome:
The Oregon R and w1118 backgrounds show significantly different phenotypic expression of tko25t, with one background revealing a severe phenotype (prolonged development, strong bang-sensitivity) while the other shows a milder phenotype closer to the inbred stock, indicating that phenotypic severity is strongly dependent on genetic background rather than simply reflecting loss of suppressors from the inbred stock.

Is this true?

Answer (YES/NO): YES